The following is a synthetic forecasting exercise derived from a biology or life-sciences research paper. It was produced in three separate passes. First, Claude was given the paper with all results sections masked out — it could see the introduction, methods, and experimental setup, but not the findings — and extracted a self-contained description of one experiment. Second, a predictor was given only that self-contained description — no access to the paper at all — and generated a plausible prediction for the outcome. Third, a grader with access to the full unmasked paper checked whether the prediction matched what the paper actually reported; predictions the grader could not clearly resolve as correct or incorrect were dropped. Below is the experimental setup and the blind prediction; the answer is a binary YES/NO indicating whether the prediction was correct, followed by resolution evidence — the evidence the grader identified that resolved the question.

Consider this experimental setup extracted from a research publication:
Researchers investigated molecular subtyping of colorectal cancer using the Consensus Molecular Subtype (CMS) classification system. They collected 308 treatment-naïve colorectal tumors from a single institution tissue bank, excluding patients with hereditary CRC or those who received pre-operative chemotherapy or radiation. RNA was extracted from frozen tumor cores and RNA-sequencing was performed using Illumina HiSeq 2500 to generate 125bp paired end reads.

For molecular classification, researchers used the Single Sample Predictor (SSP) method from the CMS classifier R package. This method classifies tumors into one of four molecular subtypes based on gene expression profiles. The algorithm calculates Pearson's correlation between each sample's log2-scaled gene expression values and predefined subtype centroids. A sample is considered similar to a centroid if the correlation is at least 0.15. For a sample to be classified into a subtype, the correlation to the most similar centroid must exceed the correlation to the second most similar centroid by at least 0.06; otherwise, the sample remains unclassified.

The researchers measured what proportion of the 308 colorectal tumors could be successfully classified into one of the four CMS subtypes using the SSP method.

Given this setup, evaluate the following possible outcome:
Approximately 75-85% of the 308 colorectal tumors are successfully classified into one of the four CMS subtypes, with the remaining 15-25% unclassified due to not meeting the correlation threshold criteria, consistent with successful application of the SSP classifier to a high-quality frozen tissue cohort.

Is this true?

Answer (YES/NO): YES